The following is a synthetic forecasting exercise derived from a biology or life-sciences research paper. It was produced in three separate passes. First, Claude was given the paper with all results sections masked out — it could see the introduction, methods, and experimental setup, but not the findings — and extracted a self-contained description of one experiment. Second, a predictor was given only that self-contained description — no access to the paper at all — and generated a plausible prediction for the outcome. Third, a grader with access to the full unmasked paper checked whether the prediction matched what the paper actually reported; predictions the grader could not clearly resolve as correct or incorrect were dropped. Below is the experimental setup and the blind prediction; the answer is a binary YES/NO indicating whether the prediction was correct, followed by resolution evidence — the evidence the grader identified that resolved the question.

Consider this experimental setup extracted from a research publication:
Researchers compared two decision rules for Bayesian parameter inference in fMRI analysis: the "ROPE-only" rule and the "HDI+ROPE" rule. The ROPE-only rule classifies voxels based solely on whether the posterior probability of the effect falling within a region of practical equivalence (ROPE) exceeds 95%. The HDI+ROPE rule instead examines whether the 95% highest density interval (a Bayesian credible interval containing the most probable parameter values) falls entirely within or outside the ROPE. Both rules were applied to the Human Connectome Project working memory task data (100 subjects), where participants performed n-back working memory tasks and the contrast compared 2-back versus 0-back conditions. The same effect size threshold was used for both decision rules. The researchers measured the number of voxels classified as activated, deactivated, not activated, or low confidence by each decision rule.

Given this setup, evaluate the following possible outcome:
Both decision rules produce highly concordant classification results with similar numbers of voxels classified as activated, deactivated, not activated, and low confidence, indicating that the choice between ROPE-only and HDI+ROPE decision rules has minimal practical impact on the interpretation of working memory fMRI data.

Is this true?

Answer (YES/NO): YES